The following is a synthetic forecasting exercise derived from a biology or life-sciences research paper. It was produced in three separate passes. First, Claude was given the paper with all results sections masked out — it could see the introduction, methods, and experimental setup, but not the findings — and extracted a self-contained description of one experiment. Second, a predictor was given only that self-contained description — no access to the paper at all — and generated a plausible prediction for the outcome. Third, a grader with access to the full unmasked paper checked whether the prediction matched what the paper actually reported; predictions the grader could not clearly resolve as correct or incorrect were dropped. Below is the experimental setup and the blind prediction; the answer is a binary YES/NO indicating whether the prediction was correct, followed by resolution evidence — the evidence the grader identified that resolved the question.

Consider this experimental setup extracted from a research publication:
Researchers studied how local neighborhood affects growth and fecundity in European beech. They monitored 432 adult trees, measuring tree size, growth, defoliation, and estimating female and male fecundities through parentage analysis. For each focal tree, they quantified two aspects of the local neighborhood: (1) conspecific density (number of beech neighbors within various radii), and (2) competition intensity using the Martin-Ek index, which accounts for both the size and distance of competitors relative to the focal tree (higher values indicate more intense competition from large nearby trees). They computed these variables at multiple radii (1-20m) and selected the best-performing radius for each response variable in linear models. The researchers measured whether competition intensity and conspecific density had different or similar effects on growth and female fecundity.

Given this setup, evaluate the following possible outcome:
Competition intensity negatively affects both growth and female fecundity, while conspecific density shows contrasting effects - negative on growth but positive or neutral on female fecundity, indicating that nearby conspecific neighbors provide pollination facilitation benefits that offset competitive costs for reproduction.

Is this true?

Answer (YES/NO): NO